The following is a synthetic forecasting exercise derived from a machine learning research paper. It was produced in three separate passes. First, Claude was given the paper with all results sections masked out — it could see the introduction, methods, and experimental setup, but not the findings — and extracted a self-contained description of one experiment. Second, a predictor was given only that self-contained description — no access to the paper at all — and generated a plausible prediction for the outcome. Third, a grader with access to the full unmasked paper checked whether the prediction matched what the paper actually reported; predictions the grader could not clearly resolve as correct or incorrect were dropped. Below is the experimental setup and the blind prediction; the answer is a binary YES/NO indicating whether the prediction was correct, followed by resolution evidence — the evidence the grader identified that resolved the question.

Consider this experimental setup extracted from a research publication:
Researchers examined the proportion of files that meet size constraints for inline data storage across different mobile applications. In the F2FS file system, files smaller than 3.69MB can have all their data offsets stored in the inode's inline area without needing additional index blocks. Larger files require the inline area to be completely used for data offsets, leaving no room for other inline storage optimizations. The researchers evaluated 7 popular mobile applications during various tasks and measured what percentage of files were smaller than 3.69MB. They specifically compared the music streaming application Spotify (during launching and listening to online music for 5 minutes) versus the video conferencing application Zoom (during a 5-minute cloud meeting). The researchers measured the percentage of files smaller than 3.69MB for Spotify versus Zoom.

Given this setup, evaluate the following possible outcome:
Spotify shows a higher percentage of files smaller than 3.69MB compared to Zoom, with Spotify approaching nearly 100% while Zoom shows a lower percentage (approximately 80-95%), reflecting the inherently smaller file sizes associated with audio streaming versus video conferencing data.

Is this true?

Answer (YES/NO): YES